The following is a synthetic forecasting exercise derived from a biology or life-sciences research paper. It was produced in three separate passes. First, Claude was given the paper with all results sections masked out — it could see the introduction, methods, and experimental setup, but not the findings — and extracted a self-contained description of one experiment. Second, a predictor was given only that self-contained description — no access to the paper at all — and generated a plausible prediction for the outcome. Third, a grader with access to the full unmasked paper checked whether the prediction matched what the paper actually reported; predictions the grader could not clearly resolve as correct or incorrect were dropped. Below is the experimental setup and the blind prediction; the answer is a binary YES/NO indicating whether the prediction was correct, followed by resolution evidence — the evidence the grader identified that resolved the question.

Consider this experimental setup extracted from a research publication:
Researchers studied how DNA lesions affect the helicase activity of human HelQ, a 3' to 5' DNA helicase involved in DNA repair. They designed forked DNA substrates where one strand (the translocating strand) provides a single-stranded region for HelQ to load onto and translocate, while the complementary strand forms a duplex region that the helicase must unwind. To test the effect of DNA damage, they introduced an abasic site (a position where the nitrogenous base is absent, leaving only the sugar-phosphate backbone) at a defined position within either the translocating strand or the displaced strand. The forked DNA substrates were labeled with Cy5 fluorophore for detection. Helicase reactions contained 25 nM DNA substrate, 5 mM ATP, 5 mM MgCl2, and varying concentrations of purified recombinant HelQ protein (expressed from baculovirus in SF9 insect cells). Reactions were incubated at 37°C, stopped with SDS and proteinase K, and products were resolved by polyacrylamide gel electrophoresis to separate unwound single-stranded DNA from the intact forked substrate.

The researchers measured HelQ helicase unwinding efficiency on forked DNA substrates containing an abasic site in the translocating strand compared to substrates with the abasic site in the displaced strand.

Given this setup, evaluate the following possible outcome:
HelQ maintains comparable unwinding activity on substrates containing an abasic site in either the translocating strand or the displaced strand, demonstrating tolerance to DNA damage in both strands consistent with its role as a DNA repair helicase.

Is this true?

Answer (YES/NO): NO